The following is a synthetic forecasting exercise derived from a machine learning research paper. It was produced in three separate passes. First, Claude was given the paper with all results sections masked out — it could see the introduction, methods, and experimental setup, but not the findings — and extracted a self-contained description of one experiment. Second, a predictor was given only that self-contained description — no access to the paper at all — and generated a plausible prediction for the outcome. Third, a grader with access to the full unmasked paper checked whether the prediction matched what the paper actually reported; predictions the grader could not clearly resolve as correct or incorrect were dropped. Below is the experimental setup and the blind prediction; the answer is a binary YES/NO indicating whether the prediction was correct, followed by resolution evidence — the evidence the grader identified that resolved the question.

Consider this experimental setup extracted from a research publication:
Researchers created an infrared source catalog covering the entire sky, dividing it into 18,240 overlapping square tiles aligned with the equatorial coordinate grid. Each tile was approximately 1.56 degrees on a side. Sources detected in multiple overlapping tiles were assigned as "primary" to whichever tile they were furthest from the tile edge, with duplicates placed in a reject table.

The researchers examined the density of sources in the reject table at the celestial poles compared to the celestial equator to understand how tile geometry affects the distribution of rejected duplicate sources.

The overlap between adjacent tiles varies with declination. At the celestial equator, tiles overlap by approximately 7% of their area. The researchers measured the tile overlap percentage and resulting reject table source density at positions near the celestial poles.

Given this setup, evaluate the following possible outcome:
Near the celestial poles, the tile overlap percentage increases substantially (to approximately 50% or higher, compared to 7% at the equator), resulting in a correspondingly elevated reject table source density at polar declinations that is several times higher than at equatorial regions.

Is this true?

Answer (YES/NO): YES